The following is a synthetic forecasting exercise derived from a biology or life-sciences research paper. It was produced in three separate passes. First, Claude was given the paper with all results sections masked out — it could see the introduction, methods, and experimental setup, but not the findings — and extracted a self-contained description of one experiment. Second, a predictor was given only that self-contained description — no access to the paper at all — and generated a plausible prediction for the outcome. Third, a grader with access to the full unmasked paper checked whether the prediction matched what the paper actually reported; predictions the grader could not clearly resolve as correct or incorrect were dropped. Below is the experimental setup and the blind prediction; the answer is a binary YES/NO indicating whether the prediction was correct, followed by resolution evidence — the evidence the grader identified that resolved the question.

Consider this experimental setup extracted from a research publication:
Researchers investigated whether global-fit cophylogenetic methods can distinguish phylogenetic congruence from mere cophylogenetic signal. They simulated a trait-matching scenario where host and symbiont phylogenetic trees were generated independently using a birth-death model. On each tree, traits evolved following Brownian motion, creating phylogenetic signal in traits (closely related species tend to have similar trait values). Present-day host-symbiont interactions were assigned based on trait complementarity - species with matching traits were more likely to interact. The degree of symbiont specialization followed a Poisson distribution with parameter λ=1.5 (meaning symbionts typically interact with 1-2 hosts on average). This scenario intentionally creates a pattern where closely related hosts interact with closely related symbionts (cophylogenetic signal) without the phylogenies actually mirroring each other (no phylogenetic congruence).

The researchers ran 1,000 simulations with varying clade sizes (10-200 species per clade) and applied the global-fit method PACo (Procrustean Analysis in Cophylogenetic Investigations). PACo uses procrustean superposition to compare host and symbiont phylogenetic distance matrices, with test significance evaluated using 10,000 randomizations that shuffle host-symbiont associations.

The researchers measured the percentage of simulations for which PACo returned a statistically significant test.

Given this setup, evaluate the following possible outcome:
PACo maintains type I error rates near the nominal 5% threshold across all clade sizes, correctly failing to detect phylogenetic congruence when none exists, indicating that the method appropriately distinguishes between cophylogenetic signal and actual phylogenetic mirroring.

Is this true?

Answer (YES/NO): NO